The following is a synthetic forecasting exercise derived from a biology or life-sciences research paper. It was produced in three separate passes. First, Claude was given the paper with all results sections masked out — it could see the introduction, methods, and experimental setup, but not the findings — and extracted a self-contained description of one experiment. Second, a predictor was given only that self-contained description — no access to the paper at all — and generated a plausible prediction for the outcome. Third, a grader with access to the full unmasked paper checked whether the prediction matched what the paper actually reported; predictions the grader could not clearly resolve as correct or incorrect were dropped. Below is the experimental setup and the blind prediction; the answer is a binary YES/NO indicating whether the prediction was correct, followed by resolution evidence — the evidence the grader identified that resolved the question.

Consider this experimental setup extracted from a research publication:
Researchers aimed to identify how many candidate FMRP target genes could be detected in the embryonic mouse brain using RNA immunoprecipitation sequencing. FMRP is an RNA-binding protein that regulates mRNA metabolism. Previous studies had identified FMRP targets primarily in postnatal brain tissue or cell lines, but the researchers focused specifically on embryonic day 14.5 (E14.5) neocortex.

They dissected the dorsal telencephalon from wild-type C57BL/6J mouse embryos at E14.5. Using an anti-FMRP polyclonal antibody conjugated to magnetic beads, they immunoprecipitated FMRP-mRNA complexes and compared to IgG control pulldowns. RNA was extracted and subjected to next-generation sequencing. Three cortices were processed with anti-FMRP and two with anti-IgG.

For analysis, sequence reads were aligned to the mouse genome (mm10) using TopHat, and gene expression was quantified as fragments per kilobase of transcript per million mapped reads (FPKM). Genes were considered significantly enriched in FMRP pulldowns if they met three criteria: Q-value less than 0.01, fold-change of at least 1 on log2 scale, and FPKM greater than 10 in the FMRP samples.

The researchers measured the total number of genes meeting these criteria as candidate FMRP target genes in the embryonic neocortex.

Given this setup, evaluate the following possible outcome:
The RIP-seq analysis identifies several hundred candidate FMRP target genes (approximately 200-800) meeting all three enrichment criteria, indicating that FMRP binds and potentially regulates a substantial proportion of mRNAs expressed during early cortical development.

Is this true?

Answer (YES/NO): NO